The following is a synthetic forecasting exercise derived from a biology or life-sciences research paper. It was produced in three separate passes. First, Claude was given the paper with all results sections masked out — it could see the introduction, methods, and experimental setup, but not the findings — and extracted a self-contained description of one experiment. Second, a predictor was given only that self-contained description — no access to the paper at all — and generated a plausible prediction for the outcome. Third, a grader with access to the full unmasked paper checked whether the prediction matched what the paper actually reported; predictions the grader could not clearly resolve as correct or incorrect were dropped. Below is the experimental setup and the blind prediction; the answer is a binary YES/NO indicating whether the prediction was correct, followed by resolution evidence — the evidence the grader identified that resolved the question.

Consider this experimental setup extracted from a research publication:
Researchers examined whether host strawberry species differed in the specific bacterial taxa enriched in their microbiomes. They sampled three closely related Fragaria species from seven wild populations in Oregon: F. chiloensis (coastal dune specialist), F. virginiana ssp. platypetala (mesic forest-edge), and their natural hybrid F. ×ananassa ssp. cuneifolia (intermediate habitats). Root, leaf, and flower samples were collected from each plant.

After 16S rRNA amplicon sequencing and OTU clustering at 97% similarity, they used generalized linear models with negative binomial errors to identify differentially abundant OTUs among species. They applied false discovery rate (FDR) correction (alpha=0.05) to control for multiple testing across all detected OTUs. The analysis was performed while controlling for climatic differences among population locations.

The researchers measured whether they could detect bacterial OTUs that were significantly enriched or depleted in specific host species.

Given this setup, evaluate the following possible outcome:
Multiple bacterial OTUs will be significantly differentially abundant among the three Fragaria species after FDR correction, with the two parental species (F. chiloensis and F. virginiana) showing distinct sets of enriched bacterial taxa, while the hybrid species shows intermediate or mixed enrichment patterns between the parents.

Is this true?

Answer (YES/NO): NO